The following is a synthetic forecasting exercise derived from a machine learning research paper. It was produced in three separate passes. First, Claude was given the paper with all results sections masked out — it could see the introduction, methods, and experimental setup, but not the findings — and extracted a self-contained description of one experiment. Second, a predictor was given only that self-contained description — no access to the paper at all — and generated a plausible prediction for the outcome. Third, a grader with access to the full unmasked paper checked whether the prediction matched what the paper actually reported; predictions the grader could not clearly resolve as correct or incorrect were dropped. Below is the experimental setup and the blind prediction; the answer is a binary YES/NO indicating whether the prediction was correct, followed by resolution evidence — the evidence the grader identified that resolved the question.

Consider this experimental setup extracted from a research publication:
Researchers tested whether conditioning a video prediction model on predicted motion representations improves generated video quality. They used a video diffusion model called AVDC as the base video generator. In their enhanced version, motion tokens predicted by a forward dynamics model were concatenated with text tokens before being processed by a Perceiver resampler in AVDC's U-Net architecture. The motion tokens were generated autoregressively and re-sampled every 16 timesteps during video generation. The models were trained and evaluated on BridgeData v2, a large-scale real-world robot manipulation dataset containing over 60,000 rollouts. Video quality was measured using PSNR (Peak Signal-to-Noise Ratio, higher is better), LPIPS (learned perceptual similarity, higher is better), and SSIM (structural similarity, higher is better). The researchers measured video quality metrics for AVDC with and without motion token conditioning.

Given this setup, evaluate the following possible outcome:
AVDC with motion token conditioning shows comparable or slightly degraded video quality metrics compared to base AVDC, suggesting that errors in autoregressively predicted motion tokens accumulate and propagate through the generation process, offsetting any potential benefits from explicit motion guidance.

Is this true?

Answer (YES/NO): NO